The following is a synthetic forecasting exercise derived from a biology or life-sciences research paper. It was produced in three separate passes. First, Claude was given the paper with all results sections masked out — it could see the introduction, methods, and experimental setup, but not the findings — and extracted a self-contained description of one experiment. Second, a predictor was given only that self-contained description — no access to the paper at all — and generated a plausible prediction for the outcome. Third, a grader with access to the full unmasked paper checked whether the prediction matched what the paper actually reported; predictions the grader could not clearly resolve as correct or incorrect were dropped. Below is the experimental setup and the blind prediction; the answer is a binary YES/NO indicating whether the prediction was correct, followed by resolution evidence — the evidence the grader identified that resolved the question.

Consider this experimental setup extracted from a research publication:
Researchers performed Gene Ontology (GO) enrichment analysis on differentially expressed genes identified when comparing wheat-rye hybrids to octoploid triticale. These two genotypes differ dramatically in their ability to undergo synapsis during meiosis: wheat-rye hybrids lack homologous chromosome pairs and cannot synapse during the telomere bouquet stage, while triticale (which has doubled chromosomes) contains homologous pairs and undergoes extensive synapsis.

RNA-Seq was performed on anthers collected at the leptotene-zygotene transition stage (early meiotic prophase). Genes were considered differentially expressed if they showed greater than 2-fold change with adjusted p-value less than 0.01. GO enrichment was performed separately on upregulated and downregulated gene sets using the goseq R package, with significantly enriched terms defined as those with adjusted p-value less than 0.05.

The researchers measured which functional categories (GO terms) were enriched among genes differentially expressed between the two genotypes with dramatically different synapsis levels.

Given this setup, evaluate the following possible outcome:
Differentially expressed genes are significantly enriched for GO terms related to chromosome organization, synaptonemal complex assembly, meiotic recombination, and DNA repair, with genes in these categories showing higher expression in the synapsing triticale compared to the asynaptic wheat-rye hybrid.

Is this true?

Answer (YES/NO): NO